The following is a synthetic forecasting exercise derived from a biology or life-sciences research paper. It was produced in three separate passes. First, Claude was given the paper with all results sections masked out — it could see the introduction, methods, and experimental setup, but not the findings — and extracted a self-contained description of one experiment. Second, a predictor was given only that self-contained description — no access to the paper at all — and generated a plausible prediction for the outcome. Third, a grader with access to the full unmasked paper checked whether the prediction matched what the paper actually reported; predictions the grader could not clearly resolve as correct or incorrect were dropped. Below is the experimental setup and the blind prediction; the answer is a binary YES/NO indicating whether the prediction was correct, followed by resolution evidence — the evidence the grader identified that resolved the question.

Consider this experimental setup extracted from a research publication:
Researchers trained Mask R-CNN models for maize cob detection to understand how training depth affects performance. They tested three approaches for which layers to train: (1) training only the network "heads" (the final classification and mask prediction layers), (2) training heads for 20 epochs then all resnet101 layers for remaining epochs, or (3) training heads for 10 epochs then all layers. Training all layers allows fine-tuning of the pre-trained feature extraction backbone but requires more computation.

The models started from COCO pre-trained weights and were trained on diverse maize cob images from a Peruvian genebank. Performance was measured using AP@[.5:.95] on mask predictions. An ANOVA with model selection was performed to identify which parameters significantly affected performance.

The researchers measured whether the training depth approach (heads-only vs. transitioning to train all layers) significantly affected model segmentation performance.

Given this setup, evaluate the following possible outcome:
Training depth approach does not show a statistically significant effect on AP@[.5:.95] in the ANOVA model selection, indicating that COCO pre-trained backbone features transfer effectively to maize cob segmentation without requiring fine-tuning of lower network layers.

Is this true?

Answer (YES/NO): YES